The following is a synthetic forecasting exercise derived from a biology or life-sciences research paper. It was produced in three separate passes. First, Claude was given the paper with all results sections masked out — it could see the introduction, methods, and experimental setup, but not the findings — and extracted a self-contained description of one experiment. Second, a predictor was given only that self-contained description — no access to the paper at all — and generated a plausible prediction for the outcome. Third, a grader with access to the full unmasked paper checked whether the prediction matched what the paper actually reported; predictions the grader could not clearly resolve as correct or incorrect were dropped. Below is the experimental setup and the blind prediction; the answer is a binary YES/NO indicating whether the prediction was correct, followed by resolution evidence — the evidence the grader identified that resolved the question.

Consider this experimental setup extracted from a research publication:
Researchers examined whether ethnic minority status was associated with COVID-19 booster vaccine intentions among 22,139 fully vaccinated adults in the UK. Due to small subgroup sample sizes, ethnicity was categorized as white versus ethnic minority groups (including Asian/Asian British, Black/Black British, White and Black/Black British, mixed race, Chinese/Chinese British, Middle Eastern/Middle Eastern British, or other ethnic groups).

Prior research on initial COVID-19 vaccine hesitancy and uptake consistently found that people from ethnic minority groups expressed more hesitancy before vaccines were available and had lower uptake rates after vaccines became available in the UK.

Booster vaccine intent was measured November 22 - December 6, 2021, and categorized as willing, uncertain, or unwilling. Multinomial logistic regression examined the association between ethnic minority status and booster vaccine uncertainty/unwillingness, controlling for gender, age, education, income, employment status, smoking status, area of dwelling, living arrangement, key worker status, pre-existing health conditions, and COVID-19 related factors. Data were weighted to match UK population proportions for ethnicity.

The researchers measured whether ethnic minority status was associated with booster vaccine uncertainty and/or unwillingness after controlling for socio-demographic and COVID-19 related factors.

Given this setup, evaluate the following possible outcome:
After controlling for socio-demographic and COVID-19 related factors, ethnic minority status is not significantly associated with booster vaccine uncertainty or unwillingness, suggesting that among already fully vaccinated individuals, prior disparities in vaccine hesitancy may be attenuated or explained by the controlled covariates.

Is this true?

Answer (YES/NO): YES